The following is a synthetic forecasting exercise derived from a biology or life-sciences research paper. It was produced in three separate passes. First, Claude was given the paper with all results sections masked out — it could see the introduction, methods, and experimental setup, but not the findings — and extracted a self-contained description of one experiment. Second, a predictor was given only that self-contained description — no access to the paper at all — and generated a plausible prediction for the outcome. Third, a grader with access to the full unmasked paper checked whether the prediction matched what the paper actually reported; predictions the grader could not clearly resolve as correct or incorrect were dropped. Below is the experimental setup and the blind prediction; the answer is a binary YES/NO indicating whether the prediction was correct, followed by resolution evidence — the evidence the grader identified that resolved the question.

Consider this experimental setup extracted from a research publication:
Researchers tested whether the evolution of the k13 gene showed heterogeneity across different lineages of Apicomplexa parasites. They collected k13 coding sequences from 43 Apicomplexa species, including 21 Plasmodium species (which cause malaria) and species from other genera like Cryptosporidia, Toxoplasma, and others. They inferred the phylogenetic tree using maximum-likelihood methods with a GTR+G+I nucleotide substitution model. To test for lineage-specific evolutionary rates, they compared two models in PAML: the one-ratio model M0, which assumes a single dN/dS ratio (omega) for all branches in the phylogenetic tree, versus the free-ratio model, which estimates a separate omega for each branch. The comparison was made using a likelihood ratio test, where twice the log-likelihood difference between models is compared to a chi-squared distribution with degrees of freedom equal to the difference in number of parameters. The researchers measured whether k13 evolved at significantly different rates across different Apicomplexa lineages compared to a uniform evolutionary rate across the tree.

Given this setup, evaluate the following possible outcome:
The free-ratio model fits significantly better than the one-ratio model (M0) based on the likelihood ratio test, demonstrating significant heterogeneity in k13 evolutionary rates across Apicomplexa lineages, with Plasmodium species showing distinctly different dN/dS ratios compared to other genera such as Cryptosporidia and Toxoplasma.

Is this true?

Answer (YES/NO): NO